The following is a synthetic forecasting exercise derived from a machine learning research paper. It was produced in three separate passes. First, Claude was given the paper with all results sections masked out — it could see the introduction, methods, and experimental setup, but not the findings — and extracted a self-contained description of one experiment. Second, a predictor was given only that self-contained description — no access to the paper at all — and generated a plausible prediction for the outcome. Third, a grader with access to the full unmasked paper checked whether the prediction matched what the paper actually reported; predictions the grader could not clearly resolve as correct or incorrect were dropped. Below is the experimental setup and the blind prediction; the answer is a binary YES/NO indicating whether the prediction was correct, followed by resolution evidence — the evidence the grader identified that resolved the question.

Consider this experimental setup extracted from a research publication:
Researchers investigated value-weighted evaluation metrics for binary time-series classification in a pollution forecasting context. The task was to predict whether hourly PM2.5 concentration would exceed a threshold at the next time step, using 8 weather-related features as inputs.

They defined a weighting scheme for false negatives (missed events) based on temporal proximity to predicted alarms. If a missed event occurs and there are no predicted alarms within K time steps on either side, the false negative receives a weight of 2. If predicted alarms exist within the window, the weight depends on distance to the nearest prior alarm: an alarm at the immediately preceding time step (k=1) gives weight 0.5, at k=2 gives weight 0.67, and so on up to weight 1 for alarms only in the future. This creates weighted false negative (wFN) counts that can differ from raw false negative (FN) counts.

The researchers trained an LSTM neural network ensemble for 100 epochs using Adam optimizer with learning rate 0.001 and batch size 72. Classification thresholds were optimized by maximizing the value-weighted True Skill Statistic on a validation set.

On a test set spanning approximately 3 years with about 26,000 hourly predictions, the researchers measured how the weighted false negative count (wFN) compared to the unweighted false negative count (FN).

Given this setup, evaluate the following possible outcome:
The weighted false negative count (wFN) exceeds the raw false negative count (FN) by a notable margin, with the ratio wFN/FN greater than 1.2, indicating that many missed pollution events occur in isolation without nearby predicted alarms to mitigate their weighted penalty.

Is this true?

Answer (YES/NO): NO